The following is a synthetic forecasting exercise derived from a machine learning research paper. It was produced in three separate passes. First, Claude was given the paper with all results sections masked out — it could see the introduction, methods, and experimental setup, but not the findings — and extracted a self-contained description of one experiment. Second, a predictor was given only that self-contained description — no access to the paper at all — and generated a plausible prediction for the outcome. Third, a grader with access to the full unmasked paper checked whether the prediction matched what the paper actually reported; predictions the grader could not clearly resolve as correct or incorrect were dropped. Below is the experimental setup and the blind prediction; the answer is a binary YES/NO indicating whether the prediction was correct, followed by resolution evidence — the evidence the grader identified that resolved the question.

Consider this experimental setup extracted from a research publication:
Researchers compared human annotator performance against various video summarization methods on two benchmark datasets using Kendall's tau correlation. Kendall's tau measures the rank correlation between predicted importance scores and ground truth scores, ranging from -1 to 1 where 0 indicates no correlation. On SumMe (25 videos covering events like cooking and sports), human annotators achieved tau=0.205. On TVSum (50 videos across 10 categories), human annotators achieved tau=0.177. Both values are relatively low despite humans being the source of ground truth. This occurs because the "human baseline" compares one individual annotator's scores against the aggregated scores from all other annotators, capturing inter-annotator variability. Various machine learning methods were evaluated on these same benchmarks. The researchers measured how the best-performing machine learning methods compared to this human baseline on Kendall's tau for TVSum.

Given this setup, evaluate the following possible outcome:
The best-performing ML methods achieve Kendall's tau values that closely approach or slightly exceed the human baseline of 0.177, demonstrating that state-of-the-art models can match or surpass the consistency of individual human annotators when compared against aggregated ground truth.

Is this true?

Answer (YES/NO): NO